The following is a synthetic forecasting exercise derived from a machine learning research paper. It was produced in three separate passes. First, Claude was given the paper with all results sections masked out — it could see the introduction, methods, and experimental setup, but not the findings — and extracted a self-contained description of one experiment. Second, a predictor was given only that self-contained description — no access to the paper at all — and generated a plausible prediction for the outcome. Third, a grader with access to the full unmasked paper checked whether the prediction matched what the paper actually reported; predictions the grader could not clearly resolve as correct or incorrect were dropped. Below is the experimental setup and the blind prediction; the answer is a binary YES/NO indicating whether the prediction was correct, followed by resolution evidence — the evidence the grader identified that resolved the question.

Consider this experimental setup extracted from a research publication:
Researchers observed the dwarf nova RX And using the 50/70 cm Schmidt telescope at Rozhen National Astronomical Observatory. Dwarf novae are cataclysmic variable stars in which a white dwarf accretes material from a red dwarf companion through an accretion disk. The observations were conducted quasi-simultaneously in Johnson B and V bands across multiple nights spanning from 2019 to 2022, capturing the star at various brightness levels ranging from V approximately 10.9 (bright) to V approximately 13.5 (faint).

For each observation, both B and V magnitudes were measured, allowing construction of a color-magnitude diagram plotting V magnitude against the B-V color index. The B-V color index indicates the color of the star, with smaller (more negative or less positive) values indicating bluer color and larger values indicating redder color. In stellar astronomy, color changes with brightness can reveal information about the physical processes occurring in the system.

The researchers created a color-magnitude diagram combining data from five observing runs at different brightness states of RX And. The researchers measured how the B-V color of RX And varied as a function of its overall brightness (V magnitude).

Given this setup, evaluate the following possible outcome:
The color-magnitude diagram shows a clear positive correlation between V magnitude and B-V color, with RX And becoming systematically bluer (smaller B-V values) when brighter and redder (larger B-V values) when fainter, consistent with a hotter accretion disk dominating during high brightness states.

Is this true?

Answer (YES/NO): YES